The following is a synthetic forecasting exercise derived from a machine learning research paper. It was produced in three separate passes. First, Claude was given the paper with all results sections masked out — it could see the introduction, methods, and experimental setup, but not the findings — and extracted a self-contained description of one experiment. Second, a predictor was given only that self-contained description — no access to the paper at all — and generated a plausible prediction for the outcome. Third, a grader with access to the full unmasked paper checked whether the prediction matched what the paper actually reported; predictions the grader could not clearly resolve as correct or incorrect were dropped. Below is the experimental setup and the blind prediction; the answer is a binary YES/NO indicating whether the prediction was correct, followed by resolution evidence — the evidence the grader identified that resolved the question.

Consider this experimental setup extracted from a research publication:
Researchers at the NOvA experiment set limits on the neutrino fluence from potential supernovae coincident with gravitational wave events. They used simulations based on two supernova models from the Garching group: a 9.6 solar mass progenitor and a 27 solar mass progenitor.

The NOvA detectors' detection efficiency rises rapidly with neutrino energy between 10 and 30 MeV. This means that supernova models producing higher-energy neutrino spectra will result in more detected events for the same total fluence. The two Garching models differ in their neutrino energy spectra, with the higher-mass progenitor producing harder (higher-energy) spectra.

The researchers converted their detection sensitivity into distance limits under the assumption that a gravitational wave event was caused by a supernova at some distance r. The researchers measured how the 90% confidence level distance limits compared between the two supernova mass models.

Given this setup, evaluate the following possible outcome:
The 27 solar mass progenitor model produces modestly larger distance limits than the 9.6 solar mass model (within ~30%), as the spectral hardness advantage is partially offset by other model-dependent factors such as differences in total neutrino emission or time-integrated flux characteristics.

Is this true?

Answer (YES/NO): NO